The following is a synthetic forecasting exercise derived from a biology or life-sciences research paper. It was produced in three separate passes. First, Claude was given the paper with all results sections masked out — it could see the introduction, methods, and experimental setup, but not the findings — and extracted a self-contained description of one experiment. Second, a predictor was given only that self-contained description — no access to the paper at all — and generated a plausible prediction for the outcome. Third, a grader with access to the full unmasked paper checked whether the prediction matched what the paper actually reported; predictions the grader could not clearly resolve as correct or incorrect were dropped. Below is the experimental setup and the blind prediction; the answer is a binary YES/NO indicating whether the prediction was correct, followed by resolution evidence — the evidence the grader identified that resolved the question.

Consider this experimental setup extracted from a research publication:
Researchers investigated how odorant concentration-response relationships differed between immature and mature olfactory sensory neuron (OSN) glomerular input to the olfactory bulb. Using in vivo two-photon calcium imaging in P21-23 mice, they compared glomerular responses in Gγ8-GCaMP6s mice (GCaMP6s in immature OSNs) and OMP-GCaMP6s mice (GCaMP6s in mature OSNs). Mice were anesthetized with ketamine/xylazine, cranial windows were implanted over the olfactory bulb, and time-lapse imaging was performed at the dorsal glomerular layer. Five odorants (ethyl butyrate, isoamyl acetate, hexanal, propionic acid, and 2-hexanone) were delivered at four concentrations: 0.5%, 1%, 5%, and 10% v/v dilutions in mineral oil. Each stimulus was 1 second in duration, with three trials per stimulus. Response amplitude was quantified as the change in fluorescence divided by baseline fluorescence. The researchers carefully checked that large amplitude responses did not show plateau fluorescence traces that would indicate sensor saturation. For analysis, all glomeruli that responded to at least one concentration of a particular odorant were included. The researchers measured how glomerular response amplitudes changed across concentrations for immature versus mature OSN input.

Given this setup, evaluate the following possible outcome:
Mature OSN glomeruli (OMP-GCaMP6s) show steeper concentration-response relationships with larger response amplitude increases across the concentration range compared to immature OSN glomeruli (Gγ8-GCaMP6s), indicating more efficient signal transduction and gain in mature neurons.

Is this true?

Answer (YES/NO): NO